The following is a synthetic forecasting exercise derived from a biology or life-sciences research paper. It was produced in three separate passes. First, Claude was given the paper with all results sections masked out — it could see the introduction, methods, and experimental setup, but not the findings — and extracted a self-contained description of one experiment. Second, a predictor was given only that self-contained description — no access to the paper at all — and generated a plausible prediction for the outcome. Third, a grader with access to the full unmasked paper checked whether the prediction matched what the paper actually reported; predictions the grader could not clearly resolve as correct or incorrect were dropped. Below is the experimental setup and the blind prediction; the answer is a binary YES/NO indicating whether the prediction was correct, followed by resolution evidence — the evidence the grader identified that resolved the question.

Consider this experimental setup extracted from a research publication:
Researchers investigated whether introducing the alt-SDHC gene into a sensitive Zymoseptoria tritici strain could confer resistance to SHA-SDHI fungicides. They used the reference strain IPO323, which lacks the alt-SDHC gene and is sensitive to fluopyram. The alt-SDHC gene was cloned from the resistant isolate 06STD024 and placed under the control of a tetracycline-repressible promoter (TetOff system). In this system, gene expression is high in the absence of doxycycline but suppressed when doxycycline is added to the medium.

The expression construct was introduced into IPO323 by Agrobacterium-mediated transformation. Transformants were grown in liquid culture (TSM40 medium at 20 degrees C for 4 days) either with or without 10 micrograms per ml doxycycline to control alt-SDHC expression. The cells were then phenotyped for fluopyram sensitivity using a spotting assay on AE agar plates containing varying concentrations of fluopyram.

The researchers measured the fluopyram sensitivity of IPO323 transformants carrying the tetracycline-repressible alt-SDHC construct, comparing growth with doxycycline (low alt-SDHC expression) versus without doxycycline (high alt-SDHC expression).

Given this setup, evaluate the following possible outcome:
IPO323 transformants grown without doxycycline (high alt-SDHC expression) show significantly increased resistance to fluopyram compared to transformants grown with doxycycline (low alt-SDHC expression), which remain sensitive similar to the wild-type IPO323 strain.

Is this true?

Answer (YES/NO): YES